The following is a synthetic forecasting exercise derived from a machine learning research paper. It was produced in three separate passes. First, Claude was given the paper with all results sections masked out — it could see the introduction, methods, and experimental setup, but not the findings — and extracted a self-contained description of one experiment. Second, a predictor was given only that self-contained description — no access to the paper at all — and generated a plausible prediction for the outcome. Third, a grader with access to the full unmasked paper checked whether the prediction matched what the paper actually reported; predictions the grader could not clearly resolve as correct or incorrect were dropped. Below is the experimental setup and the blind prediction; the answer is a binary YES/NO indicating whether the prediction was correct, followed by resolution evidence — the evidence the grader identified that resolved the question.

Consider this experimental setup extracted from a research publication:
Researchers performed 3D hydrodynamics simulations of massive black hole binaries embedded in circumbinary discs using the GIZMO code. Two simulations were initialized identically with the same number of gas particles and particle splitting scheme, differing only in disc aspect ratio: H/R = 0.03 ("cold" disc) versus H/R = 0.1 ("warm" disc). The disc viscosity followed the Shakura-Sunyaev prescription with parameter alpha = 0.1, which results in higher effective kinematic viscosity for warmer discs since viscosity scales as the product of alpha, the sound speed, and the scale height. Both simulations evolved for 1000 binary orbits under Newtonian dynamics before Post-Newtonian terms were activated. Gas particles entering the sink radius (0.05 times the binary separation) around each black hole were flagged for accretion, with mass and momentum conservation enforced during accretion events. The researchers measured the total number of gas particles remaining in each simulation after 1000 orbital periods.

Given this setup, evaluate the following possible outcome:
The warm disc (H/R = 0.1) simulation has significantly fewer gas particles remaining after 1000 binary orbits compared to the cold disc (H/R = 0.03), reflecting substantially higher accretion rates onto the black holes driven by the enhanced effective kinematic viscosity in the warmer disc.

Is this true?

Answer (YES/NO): YES